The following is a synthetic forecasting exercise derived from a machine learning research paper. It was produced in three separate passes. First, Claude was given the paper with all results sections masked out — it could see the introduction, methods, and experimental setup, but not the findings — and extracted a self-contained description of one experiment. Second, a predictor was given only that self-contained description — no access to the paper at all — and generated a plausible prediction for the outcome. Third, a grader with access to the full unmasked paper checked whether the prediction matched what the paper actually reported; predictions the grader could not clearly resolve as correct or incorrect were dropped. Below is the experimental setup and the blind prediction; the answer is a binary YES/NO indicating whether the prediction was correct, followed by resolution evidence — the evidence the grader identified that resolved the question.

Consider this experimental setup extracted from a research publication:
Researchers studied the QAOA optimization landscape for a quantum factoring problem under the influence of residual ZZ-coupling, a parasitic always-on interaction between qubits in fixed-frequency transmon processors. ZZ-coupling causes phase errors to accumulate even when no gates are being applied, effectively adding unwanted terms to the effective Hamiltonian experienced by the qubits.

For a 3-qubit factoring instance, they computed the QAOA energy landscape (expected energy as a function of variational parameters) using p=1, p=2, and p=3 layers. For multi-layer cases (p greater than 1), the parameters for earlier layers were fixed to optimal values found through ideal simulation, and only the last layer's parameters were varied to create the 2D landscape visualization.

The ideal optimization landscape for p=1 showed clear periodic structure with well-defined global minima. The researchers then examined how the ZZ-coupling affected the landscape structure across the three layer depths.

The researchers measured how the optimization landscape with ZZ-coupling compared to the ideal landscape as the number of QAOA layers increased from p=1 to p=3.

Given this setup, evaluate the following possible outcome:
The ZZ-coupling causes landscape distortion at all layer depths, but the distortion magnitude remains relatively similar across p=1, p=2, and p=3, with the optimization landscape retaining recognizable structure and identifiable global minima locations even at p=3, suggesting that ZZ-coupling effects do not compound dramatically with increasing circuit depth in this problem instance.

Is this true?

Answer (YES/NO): NO